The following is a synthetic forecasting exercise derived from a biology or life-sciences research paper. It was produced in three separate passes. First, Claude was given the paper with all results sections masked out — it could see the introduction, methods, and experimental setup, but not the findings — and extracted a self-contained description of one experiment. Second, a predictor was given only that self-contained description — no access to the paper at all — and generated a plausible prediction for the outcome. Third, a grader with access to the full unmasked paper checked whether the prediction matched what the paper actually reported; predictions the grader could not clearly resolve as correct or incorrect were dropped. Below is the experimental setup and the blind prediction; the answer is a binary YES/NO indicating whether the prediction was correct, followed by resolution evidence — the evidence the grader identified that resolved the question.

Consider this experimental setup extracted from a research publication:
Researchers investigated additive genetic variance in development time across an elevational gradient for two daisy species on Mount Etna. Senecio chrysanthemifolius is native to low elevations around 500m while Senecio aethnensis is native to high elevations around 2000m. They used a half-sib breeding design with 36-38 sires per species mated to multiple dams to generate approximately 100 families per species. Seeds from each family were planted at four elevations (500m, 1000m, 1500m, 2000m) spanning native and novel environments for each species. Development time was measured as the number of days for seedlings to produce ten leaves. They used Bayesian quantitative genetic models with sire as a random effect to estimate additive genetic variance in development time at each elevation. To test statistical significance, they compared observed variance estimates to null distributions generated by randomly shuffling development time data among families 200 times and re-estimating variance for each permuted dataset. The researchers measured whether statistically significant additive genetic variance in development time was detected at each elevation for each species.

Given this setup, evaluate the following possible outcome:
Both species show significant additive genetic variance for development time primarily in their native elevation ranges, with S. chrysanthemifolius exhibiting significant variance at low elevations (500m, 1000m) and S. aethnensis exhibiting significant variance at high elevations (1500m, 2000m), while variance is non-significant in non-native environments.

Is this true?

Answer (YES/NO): NO